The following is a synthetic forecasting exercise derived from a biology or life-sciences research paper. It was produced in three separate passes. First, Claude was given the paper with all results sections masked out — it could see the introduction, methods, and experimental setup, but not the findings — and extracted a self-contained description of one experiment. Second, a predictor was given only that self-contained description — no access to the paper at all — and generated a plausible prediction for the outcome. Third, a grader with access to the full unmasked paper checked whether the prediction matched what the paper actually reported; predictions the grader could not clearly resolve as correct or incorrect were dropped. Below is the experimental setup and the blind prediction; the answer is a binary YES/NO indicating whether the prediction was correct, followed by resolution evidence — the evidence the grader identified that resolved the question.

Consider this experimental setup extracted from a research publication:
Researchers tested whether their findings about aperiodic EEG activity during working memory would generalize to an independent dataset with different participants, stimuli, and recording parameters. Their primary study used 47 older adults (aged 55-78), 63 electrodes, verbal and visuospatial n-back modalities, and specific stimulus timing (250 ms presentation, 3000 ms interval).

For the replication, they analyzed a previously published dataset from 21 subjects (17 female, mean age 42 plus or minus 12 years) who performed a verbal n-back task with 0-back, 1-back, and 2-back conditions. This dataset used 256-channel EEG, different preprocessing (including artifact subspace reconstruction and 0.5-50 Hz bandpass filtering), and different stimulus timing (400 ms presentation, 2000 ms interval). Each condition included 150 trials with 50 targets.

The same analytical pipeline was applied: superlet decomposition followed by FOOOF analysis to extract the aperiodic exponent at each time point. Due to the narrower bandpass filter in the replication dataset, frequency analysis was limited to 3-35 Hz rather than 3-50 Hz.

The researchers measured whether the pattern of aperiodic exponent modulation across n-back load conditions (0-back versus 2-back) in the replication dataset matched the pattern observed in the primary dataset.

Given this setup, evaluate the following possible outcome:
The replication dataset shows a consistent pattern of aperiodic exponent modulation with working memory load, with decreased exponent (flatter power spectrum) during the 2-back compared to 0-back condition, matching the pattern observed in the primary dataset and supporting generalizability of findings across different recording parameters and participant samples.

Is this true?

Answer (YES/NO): NO